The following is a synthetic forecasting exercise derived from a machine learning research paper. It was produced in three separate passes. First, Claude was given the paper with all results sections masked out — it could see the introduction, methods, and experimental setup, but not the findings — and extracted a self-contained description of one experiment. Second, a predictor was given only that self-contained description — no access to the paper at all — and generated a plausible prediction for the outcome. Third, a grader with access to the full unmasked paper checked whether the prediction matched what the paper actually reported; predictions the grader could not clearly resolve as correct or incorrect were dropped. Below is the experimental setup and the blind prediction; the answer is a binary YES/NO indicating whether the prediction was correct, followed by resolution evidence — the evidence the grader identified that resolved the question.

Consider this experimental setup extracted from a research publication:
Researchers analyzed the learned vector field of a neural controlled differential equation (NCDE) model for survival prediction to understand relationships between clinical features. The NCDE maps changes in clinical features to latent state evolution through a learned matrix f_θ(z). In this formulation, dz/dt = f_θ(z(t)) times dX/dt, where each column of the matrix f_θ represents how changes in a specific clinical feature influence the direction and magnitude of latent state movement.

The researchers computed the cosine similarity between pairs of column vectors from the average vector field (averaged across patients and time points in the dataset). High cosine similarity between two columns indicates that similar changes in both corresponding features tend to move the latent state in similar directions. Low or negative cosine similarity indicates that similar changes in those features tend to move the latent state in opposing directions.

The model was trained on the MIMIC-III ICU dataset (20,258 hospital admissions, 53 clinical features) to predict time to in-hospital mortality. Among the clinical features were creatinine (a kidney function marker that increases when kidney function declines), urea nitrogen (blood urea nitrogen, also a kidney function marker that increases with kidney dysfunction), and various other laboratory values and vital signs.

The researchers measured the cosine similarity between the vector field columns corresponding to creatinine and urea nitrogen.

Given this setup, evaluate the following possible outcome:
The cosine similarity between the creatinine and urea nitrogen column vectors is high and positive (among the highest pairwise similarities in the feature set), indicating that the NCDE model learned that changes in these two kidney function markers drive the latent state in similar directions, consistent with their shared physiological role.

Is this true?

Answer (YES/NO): YES